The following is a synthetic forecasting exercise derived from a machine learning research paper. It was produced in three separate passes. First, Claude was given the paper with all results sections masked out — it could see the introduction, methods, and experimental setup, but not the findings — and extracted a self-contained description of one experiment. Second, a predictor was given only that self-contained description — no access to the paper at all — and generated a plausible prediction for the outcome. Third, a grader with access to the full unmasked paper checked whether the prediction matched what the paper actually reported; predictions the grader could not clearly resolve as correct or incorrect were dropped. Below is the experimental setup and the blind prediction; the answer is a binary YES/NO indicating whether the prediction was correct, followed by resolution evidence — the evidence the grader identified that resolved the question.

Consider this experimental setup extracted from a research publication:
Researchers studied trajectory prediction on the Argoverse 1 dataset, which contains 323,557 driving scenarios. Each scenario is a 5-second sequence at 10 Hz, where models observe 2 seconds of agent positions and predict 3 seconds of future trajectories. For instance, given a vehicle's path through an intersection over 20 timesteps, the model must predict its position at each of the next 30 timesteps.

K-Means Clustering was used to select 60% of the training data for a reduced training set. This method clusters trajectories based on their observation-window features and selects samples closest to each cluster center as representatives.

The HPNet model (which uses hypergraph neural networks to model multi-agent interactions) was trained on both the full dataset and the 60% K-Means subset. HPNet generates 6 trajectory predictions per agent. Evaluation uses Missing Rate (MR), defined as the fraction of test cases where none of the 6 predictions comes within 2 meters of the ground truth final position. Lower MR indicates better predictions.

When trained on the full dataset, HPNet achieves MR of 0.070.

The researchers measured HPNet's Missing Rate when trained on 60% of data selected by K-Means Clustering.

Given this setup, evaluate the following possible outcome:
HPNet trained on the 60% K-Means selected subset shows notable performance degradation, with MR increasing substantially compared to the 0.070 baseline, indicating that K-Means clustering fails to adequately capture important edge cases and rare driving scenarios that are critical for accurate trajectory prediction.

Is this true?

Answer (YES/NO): NO